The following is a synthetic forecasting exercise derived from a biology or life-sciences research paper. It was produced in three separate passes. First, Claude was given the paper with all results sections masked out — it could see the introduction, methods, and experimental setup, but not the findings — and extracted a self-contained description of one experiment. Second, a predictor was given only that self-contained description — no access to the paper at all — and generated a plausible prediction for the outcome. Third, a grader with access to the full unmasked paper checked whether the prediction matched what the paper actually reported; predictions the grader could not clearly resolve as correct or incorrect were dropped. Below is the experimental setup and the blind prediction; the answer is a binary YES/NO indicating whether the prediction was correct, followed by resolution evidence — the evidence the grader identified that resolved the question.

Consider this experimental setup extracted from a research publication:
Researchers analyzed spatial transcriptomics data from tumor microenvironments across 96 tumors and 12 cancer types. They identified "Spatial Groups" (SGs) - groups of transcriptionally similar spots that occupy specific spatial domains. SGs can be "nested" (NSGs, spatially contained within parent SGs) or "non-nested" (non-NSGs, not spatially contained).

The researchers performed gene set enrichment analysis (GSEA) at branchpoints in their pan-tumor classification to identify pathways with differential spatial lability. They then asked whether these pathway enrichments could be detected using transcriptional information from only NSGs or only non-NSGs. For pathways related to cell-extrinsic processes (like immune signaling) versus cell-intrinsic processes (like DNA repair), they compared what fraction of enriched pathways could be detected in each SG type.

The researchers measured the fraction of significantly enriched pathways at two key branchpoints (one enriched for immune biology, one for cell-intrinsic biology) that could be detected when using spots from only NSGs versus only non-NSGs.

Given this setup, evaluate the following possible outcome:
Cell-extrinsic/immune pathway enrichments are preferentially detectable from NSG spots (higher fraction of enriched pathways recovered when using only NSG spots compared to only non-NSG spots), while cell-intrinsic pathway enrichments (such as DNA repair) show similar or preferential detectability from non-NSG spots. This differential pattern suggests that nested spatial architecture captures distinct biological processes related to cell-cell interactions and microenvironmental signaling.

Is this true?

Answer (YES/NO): YES